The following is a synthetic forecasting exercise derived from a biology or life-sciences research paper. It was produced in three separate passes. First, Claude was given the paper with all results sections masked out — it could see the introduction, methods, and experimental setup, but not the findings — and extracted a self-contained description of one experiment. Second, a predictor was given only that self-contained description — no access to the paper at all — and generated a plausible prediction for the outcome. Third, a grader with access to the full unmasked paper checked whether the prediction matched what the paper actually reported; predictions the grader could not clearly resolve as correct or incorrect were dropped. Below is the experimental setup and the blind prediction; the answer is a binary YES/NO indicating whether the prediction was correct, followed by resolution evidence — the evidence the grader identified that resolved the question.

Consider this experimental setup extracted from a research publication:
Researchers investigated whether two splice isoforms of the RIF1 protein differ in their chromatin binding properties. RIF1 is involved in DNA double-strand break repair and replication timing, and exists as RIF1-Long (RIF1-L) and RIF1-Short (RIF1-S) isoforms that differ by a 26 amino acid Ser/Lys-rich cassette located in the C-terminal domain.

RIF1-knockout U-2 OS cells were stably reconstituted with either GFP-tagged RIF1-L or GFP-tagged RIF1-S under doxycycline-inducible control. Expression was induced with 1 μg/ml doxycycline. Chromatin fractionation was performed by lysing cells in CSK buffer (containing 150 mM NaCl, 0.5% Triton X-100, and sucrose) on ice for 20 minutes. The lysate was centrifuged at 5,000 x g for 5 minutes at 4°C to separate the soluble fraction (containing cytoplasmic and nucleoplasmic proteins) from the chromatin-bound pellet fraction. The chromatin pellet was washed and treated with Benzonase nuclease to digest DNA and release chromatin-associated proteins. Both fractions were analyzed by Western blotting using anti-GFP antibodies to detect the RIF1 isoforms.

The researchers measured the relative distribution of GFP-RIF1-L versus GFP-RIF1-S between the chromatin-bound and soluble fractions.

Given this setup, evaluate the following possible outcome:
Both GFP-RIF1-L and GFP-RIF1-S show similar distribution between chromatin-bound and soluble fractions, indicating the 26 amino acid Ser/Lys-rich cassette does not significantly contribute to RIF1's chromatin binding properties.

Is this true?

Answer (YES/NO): NO